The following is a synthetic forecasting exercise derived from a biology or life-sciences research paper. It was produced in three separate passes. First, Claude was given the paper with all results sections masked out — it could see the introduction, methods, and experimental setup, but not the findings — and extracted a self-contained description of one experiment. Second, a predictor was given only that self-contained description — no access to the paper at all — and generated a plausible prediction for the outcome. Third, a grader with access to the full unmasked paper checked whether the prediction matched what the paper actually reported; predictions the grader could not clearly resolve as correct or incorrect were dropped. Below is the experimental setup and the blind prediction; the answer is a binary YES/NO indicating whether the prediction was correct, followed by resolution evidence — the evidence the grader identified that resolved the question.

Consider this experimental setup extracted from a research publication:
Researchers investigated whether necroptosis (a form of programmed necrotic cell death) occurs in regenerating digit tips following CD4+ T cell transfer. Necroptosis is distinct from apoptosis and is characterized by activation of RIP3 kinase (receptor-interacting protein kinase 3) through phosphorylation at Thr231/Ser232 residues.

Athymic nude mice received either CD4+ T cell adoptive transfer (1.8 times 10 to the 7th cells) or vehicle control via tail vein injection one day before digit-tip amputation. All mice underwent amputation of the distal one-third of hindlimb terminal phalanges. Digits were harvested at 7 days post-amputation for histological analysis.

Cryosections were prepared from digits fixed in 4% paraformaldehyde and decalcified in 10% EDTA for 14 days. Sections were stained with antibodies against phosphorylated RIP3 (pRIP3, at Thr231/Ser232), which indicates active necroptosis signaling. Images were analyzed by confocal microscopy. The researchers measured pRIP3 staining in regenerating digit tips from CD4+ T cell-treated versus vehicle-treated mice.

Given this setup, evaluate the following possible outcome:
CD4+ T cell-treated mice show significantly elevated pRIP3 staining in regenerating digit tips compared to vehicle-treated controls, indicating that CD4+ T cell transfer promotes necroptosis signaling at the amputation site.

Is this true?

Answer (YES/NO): YES